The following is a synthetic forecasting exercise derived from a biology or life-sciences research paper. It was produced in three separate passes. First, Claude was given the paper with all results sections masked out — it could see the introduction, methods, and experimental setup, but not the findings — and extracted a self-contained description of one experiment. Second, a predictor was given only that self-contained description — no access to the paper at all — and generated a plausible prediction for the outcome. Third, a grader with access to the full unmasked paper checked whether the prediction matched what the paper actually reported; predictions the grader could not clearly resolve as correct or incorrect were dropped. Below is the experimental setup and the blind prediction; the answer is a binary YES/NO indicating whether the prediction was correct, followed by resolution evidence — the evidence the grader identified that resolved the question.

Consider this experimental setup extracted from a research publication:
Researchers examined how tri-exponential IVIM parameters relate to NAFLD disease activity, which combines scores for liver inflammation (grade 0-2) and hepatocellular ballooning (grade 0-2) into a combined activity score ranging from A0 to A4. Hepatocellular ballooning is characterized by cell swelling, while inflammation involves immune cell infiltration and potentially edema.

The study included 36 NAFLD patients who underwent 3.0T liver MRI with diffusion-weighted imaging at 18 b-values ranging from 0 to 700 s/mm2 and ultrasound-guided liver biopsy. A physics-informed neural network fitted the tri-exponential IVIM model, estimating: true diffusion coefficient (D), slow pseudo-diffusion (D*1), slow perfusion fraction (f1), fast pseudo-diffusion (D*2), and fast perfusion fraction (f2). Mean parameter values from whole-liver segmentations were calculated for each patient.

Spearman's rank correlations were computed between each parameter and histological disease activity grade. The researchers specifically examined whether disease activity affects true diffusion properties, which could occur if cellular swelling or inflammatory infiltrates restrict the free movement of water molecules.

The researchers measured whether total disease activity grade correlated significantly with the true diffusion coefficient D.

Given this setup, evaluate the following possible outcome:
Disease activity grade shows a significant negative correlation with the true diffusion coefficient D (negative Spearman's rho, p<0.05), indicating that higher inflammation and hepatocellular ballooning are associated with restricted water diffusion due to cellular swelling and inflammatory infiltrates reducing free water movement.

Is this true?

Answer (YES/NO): YES